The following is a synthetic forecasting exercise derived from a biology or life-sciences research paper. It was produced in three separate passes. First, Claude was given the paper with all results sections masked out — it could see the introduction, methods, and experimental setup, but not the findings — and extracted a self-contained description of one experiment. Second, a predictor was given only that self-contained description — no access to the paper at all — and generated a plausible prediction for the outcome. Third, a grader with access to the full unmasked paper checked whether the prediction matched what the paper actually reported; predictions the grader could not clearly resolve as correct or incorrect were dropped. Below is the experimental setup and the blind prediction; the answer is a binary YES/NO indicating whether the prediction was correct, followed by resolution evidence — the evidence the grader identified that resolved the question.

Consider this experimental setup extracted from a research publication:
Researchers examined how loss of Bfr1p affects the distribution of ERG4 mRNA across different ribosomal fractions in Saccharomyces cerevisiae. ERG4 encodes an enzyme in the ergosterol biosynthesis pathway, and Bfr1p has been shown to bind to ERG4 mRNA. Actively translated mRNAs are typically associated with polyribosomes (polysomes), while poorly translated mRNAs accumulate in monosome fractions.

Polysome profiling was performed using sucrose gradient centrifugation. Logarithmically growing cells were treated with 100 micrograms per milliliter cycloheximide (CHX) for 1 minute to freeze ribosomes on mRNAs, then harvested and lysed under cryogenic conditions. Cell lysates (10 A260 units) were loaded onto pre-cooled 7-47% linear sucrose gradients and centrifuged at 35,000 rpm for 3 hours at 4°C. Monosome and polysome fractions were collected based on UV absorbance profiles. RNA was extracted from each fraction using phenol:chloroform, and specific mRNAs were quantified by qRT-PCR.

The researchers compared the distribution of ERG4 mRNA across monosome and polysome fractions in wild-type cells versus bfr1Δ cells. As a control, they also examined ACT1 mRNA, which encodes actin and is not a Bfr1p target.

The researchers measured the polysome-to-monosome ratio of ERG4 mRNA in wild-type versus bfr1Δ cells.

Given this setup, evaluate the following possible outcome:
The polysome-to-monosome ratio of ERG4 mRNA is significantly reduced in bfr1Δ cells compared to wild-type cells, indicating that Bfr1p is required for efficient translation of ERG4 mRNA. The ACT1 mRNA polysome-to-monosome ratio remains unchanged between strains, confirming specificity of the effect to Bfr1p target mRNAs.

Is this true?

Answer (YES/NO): NO